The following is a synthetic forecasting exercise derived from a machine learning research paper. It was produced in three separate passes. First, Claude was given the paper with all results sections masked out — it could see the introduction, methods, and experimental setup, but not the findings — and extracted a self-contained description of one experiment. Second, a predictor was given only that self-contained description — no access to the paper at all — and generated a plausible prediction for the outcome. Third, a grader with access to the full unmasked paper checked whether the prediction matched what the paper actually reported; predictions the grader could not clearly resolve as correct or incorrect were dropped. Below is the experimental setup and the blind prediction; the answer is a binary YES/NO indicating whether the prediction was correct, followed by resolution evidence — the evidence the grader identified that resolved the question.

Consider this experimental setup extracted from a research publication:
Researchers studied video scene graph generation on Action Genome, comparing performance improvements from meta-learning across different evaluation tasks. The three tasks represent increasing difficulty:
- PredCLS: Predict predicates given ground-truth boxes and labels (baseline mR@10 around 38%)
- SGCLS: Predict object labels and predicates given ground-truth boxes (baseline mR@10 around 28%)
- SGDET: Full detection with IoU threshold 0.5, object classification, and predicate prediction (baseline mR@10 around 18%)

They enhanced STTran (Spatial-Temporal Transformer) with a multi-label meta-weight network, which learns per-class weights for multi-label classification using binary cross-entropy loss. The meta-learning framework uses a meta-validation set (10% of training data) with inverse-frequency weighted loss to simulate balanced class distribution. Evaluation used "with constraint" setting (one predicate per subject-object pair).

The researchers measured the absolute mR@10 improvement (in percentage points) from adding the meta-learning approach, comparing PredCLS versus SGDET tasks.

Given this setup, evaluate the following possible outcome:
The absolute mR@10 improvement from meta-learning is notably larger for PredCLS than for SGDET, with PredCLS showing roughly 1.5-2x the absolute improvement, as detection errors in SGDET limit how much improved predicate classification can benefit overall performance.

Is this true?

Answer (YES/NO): NO